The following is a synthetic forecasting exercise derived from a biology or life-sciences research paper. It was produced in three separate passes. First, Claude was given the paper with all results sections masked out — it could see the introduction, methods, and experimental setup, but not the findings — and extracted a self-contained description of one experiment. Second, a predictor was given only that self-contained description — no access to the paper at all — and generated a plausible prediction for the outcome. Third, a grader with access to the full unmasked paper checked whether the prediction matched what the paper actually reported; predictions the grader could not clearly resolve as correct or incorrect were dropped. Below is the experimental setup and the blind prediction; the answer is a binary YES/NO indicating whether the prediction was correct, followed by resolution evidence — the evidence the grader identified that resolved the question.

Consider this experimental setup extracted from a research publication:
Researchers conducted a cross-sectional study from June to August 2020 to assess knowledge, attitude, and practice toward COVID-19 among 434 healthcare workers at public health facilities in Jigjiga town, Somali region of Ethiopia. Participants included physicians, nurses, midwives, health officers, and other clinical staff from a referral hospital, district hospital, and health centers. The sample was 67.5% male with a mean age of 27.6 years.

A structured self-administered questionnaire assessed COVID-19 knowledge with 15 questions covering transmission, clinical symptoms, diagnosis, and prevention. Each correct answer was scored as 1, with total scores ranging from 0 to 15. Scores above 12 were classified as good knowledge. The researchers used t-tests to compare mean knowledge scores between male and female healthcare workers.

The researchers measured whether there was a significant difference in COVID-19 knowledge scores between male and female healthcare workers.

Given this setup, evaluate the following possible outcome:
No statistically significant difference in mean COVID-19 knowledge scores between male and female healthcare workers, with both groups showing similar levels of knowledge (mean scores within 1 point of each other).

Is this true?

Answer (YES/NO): NO